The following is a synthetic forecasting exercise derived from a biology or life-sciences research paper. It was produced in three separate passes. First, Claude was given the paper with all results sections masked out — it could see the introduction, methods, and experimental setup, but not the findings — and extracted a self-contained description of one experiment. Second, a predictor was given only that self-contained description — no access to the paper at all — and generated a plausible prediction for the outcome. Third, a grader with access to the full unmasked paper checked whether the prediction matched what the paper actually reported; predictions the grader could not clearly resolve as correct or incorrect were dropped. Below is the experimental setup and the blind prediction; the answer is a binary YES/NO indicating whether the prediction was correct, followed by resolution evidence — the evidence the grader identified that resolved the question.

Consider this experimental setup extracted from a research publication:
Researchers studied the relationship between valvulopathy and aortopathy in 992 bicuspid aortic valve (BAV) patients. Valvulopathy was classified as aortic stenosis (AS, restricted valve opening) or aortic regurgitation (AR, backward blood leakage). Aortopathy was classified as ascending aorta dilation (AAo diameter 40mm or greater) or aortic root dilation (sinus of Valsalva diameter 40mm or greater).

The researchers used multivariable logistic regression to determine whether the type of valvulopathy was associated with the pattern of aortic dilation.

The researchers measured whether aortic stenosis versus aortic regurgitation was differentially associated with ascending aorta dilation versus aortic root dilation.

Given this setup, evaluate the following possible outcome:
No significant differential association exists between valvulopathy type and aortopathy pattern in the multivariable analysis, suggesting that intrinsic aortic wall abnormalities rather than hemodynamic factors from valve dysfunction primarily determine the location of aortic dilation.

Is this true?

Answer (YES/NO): NO